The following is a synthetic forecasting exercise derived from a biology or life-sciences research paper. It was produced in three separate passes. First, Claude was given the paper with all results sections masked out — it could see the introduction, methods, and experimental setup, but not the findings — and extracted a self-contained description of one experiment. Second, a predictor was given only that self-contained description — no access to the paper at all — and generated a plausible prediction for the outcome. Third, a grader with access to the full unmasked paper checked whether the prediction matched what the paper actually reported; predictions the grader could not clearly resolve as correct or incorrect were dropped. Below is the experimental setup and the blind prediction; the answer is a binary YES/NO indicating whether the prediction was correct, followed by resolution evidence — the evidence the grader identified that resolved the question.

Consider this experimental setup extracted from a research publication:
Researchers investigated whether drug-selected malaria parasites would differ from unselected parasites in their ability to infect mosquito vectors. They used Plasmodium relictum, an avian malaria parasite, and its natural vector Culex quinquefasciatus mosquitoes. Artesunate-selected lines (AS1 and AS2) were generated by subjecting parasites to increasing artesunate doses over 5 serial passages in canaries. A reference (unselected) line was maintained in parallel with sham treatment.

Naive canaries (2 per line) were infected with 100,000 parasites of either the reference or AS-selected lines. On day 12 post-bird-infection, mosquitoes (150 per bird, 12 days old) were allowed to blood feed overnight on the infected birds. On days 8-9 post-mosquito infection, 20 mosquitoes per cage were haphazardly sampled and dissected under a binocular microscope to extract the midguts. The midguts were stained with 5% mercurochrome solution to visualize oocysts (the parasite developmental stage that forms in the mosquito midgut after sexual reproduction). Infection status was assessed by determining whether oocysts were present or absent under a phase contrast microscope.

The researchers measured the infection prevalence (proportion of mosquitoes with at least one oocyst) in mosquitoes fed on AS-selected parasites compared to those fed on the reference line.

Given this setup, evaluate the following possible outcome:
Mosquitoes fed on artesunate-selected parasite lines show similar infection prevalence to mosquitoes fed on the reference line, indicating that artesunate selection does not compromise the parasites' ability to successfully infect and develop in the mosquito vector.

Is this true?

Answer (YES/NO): NO